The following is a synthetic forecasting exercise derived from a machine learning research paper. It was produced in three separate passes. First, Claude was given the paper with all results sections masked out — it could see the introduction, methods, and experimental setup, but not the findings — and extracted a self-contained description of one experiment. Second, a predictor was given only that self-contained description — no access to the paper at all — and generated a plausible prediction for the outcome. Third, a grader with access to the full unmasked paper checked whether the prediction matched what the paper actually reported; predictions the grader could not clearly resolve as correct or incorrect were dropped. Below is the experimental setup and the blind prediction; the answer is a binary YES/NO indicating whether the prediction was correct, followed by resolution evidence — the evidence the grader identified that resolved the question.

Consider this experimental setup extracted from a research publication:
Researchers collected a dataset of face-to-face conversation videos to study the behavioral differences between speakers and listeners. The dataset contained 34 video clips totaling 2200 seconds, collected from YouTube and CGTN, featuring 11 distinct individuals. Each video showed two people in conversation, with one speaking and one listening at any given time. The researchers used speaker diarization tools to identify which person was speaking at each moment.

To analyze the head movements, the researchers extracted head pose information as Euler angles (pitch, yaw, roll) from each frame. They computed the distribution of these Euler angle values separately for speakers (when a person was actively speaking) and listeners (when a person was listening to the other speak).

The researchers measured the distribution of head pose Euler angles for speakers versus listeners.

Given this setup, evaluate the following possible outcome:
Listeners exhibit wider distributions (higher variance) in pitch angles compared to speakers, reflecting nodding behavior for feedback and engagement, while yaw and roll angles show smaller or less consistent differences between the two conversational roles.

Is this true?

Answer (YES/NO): NO